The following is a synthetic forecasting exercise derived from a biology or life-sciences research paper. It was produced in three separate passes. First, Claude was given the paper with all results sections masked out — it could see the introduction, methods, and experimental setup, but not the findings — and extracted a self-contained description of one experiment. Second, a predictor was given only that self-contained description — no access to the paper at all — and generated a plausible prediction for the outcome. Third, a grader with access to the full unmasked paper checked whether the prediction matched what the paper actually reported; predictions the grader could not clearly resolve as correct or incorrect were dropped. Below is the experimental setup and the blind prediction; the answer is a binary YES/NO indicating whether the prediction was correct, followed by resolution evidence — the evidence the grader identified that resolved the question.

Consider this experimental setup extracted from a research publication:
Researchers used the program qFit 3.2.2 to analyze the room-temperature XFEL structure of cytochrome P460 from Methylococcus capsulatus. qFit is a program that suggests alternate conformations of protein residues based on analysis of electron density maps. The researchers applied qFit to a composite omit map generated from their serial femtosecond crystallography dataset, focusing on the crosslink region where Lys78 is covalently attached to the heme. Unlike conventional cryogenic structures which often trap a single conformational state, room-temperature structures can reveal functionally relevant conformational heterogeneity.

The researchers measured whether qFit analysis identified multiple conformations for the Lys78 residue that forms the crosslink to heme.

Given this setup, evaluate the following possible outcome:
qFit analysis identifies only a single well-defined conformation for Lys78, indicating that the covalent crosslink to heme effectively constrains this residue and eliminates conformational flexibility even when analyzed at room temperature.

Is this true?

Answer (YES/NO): NO